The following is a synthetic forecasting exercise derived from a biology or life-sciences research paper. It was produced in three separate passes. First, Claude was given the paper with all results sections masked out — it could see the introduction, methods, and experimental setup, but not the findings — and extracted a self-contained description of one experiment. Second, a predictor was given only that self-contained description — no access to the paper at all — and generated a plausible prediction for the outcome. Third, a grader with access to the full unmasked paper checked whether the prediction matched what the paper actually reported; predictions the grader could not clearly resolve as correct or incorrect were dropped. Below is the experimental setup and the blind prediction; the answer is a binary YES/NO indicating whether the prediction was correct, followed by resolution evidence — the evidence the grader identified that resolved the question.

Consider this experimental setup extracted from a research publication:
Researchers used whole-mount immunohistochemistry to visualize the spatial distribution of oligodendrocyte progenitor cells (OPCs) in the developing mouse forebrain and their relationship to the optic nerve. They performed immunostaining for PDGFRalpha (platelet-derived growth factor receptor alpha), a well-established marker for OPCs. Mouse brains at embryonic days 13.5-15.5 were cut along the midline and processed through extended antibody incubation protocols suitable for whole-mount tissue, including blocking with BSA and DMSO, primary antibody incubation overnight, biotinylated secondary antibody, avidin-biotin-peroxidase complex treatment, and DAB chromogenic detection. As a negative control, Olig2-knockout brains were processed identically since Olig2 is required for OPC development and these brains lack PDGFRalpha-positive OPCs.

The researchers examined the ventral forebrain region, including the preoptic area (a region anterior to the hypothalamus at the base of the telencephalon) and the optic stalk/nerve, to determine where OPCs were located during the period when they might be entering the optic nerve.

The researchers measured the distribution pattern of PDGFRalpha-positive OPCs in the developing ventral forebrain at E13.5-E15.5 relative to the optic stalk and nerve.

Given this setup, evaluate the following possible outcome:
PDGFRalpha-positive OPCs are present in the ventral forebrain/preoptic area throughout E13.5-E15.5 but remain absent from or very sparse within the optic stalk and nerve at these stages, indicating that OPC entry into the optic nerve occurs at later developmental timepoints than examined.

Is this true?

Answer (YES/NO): YES